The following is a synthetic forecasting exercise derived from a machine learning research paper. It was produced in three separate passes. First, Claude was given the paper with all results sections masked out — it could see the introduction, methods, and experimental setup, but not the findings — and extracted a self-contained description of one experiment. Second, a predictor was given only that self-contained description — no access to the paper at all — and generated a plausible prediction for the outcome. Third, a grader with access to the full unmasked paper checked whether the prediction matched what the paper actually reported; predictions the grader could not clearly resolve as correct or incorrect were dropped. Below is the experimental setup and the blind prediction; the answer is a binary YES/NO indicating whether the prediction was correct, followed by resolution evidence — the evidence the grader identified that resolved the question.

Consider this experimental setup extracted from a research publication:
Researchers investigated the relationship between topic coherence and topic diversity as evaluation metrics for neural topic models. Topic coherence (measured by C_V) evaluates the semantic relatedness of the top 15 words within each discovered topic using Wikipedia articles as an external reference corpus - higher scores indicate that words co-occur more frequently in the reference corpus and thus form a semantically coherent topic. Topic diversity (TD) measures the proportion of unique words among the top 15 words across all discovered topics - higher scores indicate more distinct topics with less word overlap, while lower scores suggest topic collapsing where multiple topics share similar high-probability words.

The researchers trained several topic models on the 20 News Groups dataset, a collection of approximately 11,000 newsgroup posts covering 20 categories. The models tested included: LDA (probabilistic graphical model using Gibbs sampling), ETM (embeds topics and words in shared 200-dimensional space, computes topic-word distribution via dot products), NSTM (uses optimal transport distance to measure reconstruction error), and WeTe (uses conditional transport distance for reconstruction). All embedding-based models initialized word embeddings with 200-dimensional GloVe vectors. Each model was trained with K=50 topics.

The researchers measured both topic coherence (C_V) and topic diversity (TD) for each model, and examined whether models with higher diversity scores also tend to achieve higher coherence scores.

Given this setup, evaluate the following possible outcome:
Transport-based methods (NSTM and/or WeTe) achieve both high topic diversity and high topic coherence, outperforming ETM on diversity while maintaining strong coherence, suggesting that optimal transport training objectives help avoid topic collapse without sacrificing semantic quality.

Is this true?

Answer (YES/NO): NO